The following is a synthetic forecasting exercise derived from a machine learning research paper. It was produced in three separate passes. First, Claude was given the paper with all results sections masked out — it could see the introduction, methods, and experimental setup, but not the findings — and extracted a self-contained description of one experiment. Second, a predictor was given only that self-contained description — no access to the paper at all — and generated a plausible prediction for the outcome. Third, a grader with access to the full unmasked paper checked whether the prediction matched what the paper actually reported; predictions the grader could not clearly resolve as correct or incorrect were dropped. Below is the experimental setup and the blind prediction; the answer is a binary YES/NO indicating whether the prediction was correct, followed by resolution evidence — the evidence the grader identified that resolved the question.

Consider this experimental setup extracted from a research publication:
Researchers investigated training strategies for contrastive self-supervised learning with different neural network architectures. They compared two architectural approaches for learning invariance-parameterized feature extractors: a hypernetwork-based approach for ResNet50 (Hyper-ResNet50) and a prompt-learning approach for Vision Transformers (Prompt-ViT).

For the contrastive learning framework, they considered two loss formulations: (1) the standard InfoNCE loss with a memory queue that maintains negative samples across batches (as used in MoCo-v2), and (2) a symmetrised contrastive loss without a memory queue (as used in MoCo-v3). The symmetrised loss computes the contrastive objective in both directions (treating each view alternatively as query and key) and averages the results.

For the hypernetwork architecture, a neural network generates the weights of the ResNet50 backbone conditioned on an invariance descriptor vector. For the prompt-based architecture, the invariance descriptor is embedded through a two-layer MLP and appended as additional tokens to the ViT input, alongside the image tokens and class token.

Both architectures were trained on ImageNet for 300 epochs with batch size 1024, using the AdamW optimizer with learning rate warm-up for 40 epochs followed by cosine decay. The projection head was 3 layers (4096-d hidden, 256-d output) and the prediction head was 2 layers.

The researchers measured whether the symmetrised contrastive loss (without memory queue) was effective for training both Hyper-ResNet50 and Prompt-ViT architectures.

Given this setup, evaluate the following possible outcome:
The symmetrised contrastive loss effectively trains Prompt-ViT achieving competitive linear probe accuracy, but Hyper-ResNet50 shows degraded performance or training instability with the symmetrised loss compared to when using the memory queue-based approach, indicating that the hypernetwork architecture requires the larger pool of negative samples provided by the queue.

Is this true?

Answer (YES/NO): YES